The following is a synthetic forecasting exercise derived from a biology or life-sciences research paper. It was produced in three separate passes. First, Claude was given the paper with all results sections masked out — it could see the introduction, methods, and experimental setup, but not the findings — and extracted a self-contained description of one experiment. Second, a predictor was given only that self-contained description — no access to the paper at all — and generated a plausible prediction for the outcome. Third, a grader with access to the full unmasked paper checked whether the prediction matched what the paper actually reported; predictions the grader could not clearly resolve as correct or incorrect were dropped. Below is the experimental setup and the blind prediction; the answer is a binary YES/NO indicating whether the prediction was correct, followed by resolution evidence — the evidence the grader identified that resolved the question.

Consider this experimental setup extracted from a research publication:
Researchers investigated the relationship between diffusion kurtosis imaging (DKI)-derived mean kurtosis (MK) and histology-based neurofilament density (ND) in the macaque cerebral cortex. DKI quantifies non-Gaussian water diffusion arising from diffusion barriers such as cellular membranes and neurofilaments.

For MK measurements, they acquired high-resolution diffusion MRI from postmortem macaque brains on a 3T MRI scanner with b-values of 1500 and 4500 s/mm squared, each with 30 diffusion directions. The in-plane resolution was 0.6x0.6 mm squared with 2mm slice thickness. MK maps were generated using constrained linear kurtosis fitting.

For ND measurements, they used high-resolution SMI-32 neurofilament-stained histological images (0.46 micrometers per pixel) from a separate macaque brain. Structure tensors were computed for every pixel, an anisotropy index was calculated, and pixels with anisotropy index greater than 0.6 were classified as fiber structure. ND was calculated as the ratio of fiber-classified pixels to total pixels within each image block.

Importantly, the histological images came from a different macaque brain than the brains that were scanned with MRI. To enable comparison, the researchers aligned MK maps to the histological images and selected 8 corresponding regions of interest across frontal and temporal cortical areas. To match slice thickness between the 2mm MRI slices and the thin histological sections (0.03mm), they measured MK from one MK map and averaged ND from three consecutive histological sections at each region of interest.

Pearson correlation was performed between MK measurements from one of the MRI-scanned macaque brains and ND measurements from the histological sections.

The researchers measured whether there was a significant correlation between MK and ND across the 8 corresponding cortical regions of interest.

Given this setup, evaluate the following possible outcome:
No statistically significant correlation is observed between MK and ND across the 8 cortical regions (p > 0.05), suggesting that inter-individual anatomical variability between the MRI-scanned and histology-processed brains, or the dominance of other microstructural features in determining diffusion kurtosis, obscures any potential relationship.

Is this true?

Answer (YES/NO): NO